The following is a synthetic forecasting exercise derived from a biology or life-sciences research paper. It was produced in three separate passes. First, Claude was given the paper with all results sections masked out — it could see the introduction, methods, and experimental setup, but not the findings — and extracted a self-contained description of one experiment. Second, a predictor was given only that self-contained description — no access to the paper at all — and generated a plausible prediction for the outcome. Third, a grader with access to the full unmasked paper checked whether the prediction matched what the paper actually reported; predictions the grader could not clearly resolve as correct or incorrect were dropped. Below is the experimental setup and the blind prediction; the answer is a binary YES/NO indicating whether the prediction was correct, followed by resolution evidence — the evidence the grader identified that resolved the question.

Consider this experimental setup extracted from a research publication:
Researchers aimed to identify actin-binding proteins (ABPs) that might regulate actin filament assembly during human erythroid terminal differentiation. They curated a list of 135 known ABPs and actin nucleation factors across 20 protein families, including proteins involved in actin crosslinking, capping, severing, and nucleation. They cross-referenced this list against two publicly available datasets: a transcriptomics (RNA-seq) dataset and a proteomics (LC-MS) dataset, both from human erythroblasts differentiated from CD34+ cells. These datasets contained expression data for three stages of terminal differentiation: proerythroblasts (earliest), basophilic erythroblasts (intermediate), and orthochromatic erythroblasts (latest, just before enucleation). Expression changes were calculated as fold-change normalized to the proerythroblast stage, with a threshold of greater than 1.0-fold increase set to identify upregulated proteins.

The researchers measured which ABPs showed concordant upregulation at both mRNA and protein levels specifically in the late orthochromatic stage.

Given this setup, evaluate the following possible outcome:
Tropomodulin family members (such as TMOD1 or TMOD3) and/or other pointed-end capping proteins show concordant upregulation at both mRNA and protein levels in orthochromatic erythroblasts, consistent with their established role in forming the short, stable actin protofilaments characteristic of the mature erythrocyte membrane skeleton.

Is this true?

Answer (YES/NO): NO